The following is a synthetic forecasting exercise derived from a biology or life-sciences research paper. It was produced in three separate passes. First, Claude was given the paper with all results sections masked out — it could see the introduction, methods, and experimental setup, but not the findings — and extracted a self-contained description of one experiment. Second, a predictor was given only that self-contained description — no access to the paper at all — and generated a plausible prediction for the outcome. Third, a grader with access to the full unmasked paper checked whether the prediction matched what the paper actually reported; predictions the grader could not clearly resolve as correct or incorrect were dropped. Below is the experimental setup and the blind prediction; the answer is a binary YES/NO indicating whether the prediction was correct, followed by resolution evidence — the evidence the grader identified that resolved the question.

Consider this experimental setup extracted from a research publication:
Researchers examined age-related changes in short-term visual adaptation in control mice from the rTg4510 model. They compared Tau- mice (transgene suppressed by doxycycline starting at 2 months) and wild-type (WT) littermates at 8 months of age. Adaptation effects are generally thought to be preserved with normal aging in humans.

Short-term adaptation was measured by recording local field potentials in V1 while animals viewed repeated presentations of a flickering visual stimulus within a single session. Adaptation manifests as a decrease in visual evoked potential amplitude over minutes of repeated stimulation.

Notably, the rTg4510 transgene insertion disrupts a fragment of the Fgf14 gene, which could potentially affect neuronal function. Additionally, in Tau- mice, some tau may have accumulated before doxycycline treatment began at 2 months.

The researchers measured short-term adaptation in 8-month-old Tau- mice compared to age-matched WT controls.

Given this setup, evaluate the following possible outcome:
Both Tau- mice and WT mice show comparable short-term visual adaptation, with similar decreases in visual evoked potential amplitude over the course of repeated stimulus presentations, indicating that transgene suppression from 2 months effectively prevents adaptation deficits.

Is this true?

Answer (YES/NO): NO